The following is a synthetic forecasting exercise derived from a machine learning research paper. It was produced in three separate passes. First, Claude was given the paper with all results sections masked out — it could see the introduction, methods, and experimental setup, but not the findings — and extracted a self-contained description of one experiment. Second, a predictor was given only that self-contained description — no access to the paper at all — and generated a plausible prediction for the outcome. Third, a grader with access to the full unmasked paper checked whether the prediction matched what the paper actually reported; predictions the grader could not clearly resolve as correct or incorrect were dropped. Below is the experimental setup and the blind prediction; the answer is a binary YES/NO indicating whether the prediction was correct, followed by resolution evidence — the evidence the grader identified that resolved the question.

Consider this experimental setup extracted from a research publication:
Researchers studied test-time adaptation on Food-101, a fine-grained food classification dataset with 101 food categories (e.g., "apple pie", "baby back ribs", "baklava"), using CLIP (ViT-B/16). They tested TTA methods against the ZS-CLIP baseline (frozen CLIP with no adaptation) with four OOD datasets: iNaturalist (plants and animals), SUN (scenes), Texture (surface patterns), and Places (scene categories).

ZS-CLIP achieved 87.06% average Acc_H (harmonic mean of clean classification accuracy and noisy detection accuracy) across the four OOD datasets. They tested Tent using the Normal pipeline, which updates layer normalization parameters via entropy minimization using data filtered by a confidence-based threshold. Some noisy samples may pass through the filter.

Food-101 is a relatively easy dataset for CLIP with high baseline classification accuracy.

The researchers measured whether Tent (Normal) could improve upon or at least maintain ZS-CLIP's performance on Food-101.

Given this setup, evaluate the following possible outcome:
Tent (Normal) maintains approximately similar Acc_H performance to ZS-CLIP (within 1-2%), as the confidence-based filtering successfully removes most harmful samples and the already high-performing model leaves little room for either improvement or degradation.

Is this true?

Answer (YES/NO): NO